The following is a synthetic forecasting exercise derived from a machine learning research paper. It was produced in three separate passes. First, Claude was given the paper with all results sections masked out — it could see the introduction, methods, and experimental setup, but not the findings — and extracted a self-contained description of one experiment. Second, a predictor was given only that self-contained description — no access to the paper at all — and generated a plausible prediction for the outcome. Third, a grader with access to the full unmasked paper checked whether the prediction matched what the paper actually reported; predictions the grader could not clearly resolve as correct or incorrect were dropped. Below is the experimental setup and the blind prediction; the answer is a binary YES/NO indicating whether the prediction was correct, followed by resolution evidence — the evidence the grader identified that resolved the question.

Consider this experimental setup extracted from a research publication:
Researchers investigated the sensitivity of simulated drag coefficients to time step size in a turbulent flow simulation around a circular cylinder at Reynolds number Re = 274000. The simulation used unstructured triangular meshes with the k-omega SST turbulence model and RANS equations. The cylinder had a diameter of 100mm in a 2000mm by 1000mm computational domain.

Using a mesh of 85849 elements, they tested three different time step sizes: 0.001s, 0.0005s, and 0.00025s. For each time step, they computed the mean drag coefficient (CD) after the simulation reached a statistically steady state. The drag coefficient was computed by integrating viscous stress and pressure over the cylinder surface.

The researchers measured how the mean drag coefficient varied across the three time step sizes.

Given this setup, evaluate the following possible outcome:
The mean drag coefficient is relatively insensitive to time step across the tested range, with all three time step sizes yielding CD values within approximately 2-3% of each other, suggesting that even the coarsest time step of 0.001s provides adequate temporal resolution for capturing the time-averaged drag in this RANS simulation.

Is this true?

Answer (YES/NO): NO